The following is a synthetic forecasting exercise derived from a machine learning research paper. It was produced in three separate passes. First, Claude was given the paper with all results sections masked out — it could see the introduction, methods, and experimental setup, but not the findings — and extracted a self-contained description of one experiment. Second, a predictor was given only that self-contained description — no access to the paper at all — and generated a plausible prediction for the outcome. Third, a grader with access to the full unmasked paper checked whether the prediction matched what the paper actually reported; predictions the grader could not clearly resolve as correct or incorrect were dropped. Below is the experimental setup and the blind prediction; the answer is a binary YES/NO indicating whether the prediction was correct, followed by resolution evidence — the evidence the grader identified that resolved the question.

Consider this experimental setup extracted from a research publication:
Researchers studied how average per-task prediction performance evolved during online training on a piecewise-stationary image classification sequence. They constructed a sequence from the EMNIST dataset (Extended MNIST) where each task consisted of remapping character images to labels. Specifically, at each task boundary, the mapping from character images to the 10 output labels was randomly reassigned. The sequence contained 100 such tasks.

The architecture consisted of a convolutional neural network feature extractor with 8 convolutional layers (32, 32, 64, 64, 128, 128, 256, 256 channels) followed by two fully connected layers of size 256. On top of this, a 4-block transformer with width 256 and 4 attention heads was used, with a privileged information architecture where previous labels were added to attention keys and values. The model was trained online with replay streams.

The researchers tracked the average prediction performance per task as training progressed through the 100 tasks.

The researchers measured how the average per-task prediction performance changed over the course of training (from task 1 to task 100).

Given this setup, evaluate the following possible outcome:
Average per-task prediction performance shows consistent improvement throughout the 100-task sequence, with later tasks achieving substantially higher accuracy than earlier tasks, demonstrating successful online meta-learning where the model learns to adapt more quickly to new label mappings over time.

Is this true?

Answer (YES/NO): NO